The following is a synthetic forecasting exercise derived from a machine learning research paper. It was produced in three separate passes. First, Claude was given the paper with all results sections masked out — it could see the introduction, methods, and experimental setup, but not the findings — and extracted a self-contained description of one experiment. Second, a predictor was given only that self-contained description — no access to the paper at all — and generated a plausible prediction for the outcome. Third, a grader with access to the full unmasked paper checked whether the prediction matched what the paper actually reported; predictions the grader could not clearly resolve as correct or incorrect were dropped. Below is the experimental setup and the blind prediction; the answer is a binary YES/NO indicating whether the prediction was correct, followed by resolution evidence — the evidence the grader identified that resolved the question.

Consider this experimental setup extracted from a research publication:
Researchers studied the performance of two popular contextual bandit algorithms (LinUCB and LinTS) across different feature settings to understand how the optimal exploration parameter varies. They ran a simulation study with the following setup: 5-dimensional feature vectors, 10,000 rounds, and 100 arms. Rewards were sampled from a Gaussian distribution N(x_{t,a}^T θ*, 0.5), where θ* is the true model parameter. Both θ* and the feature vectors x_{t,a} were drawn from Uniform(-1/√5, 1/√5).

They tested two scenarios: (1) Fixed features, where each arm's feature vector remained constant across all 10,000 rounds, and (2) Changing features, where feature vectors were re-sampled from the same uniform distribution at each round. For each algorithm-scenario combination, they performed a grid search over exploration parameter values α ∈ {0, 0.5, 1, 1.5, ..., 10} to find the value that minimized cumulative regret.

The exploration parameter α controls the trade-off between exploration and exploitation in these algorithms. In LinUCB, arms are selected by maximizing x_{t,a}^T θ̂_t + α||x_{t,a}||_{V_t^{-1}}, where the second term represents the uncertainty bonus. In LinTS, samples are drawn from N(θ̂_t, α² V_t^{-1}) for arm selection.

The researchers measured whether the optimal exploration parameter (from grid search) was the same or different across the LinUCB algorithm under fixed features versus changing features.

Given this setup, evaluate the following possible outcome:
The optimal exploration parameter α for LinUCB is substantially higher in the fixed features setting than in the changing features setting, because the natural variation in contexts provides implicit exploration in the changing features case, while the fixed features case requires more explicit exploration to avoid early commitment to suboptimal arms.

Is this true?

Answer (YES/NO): YES